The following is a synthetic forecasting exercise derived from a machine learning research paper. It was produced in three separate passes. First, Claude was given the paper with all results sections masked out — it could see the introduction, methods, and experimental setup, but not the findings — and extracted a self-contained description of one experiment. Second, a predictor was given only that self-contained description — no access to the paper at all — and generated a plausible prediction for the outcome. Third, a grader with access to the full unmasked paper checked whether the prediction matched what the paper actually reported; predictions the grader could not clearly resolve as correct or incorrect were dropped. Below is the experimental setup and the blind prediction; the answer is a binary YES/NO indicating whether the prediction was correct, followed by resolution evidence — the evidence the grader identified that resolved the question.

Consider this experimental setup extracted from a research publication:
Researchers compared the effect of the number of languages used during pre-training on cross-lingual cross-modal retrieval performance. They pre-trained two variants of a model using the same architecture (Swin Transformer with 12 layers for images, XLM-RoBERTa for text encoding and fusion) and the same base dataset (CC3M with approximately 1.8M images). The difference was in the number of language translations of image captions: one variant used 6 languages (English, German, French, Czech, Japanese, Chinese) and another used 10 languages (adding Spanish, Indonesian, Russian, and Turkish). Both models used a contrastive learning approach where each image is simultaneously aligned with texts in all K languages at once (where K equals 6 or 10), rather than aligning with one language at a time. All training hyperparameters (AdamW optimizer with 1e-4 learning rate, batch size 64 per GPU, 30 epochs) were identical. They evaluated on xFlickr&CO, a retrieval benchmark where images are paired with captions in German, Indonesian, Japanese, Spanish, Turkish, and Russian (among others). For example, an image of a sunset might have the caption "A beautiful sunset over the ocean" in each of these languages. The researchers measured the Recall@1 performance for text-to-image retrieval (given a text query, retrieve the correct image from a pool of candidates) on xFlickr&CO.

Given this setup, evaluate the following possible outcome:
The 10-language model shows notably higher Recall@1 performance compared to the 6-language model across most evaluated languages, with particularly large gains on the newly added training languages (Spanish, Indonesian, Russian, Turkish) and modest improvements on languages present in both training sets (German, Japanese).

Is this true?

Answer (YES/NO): NO